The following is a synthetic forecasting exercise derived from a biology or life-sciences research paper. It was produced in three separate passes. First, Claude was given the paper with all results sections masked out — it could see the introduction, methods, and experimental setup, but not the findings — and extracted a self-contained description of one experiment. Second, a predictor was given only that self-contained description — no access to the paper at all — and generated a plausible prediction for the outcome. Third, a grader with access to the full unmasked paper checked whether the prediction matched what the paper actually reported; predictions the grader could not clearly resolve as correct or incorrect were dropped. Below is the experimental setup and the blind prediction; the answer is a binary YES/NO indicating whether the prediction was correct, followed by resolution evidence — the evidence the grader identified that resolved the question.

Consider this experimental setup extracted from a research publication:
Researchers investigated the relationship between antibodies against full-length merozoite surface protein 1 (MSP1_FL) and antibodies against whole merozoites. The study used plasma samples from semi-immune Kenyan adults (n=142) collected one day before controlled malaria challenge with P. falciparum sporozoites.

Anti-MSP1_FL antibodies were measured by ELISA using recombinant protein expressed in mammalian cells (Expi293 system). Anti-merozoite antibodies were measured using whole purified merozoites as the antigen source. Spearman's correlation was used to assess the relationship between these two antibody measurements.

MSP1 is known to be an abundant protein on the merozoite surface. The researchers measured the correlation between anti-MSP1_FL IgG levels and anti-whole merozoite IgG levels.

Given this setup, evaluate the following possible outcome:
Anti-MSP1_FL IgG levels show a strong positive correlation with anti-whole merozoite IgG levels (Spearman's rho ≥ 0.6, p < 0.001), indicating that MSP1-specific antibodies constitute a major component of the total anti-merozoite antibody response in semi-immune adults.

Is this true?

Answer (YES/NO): YES